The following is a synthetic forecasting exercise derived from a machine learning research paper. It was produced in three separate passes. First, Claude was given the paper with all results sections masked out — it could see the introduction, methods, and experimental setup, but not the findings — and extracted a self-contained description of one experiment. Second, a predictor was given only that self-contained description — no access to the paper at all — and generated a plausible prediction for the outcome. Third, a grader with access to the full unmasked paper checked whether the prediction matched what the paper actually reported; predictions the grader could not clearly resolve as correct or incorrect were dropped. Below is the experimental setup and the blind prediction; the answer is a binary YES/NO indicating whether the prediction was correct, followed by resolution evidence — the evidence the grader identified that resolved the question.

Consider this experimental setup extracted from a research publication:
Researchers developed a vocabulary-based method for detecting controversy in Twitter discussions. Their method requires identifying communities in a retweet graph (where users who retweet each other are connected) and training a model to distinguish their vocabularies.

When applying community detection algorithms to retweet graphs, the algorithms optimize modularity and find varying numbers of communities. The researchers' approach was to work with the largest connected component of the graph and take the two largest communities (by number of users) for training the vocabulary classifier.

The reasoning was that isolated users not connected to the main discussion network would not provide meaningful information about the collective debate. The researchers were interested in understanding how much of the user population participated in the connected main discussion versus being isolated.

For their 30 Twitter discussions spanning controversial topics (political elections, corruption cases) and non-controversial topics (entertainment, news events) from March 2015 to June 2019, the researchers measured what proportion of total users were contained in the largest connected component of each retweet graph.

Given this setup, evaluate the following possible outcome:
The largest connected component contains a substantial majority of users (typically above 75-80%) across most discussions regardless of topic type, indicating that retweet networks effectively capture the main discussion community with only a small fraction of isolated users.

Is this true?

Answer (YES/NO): YES